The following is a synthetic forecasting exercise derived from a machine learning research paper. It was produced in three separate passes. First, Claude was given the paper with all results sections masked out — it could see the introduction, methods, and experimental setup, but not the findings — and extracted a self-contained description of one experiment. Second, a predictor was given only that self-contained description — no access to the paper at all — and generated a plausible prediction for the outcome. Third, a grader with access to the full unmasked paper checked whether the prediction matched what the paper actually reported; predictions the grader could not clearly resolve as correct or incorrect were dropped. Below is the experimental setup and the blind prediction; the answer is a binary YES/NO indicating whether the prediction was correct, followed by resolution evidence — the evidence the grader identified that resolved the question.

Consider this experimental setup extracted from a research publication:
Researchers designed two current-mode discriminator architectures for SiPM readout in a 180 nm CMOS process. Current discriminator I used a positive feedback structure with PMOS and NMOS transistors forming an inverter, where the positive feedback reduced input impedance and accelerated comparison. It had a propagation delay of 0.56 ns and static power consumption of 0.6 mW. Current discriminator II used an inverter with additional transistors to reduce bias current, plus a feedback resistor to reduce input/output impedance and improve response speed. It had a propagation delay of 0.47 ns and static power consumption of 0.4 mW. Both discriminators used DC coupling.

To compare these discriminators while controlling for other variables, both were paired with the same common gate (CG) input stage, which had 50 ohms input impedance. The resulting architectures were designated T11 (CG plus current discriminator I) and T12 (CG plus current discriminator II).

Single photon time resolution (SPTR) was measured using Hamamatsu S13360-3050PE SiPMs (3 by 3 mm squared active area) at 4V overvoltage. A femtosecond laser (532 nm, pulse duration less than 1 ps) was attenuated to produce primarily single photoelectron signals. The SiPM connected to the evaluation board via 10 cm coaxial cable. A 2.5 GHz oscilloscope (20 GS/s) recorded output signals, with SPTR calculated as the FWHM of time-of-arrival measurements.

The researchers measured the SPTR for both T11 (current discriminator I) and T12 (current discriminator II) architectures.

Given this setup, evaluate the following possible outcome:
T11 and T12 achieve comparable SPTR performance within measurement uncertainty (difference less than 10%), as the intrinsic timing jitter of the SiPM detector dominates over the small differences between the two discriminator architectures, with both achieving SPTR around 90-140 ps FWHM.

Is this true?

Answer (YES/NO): NO